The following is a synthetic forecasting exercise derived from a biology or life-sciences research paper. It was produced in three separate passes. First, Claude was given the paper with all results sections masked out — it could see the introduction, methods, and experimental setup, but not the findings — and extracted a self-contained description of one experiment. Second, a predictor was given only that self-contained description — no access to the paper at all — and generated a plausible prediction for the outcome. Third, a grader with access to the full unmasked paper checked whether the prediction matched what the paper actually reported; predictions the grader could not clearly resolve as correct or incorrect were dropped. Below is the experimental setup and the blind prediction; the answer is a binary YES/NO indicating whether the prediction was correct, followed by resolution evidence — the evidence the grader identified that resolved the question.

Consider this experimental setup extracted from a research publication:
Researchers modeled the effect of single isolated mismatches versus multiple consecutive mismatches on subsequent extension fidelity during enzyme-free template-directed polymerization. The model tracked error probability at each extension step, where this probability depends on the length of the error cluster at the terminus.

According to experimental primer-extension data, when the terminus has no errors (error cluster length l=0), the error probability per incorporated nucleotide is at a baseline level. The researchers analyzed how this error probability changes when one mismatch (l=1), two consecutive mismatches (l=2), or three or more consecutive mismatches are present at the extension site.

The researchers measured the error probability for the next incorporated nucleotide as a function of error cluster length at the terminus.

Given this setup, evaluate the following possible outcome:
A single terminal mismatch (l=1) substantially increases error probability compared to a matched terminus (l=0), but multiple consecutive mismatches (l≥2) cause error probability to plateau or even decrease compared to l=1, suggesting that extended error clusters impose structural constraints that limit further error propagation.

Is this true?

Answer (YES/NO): YES